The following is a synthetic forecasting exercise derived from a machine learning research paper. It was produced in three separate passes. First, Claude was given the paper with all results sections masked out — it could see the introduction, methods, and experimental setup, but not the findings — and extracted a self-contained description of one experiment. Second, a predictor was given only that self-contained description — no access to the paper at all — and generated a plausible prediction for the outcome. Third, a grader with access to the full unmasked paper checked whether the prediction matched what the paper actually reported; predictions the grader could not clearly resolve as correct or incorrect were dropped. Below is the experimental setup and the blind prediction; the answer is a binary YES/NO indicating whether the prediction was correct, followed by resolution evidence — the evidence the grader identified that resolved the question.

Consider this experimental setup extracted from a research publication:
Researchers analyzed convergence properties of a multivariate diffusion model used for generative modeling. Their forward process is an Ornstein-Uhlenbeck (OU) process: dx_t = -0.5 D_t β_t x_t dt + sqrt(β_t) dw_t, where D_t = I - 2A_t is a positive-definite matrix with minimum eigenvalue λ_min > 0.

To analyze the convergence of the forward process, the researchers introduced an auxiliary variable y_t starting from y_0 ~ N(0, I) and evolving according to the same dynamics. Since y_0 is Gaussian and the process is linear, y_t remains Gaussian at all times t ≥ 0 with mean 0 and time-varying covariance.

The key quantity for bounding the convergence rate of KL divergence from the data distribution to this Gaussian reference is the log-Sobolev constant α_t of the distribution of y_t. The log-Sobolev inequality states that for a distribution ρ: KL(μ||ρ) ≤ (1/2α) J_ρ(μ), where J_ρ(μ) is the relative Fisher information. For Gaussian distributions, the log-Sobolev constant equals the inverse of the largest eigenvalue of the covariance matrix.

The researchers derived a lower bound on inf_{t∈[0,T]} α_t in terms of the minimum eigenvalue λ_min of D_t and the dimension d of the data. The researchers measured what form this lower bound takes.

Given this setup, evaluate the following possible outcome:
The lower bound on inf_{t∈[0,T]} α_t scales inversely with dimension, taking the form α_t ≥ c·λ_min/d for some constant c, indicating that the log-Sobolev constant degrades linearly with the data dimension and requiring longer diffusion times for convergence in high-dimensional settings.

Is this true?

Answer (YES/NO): NO